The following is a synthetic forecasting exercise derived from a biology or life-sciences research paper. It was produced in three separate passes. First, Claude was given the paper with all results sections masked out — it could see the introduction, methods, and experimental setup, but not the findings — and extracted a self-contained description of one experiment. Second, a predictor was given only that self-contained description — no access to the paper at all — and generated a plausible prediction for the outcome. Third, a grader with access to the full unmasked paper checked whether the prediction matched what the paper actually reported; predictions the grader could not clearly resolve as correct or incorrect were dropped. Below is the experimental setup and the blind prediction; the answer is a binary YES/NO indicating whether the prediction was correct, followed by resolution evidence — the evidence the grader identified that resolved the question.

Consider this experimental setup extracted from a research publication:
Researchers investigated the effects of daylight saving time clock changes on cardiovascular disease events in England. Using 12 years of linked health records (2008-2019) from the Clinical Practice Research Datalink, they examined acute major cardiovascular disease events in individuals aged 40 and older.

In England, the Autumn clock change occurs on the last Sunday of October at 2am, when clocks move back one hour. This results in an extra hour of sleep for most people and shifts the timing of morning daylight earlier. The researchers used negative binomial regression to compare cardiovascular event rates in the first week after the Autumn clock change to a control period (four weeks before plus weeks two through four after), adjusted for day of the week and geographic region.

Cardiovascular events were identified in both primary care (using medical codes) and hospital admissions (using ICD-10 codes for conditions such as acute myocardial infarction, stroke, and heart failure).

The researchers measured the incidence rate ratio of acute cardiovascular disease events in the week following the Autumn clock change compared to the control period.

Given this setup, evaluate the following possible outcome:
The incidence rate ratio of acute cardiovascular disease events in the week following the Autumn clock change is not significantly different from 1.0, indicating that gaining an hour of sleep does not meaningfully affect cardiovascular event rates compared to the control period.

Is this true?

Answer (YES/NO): NO